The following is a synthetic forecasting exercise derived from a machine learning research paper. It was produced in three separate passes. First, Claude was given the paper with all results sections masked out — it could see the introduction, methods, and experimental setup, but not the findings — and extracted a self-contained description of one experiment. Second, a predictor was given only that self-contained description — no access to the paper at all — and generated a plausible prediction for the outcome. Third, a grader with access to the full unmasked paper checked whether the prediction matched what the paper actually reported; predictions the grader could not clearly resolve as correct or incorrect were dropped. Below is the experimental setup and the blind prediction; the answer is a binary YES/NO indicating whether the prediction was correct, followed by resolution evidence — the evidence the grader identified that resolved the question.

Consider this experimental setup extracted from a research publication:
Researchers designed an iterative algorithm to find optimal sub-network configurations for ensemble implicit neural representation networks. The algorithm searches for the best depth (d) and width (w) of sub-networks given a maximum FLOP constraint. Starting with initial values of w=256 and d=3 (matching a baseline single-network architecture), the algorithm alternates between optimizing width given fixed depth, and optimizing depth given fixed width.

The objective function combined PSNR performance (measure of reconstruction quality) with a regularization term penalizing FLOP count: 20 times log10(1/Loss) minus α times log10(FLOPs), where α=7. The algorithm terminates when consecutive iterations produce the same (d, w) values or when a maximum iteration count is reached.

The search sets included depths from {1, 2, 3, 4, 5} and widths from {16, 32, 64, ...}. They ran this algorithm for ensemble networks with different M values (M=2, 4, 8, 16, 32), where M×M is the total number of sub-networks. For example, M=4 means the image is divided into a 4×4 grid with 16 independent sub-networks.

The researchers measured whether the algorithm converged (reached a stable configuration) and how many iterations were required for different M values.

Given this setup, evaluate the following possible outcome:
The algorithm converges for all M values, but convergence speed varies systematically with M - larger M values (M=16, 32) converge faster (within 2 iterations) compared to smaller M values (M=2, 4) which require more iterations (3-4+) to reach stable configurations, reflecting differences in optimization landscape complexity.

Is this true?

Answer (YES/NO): NO